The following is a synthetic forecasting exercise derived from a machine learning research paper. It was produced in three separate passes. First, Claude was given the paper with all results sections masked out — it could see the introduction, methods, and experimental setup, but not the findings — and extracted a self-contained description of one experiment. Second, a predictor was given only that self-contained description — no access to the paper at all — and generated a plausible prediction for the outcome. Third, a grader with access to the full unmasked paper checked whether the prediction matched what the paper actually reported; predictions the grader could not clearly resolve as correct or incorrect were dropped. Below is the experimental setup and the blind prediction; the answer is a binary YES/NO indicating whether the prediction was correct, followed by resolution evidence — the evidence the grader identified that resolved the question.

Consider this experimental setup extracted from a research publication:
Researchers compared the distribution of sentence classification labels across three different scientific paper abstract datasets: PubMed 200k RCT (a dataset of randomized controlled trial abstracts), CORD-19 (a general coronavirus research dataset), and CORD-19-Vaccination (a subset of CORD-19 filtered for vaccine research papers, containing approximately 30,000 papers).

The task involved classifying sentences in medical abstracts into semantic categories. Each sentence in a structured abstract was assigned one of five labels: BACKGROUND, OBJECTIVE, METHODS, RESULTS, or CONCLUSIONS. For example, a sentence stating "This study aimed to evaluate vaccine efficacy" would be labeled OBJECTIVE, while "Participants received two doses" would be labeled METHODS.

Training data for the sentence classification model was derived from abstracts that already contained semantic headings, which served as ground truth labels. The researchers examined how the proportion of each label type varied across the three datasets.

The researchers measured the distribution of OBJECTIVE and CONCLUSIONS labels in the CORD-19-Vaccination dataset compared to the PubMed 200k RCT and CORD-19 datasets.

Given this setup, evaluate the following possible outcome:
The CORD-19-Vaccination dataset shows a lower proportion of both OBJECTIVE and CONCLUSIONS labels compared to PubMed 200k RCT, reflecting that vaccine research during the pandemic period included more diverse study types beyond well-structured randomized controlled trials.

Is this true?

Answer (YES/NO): NO